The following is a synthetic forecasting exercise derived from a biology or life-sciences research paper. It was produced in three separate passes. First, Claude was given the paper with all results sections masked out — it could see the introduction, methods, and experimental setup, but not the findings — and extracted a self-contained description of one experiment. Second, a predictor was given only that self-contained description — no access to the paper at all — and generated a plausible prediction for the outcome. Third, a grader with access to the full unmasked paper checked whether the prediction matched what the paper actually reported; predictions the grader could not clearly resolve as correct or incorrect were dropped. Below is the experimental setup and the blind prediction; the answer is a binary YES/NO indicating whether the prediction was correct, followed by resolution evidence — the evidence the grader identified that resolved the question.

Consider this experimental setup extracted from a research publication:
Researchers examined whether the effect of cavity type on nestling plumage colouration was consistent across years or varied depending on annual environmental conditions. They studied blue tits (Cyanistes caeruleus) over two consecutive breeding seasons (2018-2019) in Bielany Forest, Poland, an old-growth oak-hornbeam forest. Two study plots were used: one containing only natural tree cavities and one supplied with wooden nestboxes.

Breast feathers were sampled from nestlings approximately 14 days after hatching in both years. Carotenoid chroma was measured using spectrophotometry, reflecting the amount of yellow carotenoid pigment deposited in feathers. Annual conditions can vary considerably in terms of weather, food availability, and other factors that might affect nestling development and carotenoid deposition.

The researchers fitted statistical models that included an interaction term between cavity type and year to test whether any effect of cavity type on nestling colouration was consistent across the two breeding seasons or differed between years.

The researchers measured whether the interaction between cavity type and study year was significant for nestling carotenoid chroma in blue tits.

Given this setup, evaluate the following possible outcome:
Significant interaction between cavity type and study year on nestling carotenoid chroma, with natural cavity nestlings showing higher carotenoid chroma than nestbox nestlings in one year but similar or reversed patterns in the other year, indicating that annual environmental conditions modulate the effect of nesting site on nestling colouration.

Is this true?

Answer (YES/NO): NO